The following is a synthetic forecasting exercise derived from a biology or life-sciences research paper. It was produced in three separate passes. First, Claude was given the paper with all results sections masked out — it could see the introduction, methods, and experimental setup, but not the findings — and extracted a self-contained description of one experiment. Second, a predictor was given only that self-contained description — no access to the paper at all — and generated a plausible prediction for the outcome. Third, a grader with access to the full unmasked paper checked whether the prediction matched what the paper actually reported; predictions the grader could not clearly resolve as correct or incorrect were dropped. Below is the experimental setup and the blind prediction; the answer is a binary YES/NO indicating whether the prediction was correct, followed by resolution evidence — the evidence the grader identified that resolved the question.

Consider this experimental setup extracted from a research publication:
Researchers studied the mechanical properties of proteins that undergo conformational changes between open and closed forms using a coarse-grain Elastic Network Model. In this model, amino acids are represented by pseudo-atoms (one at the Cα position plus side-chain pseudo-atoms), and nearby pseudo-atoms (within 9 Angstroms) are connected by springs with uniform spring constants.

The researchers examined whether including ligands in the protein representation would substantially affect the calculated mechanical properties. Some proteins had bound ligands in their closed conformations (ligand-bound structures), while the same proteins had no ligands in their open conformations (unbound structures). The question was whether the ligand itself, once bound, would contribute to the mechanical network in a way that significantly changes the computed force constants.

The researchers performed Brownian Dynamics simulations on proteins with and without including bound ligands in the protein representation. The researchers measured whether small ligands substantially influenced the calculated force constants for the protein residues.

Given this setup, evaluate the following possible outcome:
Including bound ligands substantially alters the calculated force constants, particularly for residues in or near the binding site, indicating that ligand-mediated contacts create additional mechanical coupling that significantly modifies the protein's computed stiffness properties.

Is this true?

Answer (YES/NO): NO